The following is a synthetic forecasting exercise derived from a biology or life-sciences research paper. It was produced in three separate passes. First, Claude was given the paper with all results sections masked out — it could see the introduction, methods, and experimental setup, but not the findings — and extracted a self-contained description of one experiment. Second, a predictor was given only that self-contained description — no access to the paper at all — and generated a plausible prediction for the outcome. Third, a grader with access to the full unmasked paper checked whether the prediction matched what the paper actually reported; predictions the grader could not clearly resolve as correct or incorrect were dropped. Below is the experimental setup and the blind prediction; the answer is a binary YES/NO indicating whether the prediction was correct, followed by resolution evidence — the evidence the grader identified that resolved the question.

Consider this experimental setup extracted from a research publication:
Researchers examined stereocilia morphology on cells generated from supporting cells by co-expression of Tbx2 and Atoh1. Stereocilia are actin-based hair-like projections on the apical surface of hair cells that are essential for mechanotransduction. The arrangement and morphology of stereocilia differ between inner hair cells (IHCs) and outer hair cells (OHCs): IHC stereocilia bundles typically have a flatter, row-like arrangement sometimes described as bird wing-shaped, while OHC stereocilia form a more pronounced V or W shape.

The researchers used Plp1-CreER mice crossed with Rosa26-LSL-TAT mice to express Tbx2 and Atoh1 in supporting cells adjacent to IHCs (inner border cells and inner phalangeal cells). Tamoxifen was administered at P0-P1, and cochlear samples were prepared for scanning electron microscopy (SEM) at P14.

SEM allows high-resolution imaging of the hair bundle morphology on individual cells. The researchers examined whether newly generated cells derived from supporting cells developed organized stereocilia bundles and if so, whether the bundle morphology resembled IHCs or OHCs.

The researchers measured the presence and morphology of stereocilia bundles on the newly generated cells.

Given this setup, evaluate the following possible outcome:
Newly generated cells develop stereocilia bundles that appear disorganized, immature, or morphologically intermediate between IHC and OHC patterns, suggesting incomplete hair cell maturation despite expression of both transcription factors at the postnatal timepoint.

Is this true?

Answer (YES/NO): NO